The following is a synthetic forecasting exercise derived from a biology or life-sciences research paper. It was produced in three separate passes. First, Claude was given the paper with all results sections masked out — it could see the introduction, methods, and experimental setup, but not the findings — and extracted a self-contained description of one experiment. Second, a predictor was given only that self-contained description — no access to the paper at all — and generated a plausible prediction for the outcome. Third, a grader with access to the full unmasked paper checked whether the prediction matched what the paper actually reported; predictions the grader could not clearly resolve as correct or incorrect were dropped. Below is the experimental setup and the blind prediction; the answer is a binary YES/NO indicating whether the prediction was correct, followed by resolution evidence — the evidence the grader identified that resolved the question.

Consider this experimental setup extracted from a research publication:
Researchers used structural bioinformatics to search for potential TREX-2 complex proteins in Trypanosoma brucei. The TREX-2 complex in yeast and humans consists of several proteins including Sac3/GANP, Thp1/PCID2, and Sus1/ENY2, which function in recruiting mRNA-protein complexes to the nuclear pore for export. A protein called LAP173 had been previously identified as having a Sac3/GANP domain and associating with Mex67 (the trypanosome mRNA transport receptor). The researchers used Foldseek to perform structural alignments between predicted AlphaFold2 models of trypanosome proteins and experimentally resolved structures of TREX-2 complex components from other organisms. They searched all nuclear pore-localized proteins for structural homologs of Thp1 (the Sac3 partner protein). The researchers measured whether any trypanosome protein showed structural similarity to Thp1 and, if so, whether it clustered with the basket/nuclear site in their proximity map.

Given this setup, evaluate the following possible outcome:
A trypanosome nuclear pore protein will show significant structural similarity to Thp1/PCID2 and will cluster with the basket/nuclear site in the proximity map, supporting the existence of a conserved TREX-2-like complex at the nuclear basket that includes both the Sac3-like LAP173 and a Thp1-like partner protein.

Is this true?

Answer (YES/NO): YES